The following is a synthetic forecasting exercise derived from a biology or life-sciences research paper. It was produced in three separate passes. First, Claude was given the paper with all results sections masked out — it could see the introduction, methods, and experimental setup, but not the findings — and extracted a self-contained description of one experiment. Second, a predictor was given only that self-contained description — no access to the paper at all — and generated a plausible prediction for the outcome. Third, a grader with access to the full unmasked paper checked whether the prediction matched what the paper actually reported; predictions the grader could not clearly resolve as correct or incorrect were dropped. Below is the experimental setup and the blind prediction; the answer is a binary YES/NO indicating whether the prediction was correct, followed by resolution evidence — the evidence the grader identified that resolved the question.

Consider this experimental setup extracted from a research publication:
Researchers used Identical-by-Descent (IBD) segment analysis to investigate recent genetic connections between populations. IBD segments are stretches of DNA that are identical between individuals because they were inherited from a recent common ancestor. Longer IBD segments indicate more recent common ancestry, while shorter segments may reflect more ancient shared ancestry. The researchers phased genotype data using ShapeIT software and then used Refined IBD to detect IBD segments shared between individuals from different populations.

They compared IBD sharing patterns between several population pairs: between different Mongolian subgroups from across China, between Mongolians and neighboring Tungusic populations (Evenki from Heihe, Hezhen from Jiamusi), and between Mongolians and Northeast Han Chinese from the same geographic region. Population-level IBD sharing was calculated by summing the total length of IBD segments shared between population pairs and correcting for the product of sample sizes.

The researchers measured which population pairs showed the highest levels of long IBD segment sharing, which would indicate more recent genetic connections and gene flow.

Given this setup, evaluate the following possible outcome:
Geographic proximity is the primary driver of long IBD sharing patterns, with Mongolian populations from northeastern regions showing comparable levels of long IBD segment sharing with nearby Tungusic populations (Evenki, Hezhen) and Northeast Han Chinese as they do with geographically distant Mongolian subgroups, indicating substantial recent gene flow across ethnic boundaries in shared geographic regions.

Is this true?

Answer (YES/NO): NO